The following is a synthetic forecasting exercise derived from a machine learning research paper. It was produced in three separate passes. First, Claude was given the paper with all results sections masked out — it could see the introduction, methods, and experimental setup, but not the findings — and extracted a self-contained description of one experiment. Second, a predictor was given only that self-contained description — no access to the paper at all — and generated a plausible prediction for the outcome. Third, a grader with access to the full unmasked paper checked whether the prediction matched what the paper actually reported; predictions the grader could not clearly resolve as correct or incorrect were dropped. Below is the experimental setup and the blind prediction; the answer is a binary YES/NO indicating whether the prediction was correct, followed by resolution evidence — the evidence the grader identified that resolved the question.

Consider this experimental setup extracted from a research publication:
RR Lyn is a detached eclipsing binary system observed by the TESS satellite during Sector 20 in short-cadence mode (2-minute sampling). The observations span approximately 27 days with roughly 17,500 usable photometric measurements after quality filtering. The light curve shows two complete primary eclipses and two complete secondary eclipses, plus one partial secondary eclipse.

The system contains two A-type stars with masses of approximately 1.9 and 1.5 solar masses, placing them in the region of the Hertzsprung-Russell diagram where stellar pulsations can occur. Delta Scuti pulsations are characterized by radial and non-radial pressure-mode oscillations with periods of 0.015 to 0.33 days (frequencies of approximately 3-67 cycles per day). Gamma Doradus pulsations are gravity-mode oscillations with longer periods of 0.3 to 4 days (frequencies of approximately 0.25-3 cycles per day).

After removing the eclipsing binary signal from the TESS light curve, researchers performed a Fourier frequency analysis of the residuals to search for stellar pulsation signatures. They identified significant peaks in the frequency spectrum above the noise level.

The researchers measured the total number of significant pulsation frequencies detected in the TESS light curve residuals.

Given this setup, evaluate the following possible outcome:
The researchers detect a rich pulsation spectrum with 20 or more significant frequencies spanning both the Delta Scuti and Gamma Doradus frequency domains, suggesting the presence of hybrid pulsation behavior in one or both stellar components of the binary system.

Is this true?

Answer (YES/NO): YES